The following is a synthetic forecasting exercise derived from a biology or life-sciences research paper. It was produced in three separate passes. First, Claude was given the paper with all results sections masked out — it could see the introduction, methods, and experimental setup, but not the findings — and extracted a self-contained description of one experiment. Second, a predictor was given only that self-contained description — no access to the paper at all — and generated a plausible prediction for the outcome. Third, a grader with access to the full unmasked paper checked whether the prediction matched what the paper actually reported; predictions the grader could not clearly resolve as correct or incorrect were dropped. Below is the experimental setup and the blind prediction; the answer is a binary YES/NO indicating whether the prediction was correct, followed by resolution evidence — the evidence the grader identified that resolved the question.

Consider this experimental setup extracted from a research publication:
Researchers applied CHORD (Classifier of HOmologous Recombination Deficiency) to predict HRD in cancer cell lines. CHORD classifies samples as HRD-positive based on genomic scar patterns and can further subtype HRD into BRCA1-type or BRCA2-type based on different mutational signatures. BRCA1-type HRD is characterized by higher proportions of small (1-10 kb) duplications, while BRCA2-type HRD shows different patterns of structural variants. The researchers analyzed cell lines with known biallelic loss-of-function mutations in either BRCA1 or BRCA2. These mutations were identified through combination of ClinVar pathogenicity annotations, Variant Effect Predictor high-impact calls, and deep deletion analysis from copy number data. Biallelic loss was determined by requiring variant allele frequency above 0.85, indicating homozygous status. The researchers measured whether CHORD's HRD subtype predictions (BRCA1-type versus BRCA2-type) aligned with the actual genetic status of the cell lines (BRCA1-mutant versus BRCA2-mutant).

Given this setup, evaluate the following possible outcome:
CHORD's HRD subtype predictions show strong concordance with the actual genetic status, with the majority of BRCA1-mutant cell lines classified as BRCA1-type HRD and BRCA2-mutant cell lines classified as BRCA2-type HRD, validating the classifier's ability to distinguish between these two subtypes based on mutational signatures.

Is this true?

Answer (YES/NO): YES